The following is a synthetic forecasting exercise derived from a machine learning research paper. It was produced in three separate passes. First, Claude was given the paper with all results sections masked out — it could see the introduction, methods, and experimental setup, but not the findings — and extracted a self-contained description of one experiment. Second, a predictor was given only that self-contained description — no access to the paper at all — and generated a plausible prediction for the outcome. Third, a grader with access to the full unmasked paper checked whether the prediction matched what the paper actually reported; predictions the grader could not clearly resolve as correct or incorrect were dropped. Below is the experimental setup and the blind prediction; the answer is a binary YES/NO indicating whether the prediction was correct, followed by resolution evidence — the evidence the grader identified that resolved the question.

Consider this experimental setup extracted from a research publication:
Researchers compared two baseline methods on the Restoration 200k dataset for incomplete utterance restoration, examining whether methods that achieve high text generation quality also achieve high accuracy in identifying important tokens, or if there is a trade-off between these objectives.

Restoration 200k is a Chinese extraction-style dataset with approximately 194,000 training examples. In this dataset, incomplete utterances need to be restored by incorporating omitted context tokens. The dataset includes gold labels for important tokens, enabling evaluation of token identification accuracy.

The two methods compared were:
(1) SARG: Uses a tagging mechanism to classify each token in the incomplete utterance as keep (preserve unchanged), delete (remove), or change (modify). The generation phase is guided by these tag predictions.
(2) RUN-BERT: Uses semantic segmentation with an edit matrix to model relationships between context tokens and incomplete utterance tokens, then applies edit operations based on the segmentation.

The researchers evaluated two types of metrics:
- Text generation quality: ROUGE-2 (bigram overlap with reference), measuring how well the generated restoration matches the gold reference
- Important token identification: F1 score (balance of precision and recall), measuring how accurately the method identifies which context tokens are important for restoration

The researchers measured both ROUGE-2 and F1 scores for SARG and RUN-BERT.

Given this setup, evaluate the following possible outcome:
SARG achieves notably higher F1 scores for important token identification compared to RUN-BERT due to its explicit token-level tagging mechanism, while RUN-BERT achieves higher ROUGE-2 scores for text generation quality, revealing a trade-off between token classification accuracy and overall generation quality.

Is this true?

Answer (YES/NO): NO